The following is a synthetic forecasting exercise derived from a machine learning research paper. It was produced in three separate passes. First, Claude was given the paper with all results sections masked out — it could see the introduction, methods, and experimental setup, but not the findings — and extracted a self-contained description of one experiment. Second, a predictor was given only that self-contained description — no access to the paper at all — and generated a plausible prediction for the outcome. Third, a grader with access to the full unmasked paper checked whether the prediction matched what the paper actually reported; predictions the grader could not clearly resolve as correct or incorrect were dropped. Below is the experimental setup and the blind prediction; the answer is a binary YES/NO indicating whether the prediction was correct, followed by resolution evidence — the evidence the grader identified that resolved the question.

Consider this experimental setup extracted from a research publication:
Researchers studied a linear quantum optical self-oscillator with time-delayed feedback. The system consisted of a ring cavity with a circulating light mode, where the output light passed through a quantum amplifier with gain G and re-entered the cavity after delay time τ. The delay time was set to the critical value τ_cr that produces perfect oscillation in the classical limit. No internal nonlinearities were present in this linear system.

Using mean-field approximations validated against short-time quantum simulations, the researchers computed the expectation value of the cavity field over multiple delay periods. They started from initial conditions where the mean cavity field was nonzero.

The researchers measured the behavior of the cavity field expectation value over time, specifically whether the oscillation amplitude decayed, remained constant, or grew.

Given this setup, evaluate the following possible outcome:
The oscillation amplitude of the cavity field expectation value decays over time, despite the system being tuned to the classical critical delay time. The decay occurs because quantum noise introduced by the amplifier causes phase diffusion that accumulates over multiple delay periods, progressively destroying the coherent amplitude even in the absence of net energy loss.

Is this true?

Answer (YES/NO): NO